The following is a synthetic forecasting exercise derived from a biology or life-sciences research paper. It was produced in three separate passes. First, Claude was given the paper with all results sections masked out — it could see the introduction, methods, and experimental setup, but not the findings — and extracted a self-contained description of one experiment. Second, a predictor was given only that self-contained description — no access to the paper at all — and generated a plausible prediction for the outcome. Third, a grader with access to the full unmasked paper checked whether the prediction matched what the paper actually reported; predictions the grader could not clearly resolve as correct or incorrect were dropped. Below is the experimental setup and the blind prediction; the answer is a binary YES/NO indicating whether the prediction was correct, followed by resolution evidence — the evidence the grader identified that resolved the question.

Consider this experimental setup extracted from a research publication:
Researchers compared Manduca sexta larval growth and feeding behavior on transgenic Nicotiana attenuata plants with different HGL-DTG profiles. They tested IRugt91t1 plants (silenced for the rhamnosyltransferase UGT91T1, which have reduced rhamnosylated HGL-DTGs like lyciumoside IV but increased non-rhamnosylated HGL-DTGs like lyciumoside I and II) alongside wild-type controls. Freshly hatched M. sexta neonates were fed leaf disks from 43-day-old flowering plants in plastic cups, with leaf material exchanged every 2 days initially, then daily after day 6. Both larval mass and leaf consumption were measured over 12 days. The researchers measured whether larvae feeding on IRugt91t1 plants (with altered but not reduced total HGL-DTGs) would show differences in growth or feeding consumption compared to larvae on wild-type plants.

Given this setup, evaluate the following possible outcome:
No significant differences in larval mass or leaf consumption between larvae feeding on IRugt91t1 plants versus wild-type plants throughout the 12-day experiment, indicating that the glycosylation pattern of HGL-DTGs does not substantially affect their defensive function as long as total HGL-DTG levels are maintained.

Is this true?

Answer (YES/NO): NO